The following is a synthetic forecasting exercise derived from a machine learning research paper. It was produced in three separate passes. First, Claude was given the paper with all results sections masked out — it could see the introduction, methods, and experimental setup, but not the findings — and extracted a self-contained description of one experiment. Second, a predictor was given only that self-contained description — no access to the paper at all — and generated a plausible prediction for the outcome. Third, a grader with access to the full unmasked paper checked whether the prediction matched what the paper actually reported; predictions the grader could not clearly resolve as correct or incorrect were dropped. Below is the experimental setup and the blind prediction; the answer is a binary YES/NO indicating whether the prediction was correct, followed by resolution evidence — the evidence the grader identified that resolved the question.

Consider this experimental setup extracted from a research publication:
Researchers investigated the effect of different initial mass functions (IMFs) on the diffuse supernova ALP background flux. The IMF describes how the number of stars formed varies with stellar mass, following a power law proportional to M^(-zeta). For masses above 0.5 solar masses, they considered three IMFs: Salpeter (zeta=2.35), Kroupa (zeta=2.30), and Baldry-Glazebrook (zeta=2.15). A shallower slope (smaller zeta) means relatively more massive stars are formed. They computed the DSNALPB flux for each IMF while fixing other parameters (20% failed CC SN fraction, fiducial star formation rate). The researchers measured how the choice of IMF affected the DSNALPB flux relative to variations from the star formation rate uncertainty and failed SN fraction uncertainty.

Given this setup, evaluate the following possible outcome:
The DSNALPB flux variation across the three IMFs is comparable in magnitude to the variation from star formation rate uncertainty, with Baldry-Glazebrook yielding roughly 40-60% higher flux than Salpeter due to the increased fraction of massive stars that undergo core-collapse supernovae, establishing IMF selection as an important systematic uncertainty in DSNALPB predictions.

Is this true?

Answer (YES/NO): NO